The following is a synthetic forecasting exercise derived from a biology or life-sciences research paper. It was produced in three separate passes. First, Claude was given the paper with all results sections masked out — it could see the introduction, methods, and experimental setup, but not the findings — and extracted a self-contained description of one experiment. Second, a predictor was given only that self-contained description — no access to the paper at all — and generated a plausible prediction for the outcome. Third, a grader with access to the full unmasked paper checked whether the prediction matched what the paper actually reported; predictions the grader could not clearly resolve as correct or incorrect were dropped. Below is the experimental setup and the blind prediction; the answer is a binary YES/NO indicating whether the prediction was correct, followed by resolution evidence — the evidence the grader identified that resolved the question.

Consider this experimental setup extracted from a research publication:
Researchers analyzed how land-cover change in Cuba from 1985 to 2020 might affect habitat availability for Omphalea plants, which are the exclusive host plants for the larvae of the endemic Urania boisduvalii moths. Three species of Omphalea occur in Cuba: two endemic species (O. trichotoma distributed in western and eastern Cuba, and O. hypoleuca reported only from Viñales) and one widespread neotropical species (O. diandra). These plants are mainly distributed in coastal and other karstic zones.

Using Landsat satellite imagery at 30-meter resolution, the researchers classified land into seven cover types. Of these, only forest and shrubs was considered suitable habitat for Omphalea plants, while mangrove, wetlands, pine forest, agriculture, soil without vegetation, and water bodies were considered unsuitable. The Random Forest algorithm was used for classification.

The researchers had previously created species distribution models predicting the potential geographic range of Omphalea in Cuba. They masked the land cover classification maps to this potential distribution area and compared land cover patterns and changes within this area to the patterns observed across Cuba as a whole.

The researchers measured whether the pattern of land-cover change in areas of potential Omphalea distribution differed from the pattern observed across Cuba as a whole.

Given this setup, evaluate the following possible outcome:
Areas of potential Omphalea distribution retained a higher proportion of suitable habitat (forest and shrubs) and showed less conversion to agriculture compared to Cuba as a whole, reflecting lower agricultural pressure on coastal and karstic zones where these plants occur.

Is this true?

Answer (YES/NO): NO